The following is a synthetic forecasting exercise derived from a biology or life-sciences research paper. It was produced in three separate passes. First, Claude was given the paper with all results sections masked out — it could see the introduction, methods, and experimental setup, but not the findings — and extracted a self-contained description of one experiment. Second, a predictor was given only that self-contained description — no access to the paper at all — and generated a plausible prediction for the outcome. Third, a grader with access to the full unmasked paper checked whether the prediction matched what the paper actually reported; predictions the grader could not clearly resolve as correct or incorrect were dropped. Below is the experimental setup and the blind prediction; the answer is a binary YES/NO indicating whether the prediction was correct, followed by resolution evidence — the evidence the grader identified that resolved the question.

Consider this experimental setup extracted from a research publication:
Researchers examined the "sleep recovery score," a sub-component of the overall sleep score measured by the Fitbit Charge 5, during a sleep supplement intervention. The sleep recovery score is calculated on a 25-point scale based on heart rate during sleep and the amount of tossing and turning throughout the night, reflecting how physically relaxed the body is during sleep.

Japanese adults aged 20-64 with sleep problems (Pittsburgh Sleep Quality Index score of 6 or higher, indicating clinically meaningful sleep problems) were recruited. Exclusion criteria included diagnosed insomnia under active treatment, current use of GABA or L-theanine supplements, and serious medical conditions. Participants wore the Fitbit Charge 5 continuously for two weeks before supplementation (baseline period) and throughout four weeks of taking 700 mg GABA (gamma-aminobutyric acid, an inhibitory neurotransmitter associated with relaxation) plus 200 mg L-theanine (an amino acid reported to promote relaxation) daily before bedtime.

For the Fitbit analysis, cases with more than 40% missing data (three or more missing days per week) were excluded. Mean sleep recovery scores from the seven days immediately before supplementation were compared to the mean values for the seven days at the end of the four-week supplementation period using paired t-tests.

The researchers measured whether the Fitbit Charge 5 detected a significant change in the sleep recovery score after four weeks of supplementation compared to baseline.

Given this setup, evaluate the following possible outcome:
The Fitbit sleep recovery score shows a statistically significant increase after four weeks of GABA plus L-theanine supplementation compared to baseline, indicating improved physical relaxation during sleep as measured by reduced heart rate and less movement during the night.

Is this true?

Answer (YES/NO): YES